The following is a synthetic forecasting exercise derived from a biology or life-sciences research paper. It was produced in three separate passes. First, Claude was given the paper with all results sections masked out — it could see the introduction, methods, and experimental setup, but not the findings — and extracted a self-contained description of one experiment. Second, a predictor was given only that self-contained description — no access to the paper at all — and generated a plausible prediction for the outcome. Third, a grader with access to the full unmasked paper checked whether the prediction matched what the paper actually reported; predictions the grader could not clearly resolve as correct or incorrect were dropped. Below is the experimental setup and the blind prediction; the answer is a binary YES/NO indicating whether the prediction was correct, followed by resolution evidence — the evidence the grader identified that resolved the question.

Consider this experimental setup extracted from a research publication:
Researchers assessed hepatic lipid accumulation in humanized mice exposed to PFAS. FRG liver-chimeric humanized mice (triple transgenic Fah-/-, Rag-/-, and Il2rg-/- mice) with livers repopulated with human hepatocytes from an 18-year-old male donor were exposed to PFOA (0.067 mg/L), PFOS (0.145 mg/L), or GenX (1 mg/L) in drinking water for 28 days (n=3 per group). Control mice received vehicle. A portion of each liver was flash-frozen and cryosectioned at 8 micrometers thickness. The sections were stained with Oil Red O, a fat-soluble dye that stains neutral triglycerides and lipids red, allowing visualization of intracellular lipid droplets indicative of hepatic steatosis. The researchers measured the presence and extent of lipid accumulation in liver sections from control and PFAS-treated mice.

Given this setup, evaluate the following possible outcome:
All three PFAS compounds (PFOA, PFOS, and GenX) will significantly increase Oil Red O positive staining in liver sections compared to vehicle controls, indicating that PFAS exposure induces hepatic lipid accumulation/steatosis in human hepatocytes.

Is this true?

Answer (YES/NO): NO